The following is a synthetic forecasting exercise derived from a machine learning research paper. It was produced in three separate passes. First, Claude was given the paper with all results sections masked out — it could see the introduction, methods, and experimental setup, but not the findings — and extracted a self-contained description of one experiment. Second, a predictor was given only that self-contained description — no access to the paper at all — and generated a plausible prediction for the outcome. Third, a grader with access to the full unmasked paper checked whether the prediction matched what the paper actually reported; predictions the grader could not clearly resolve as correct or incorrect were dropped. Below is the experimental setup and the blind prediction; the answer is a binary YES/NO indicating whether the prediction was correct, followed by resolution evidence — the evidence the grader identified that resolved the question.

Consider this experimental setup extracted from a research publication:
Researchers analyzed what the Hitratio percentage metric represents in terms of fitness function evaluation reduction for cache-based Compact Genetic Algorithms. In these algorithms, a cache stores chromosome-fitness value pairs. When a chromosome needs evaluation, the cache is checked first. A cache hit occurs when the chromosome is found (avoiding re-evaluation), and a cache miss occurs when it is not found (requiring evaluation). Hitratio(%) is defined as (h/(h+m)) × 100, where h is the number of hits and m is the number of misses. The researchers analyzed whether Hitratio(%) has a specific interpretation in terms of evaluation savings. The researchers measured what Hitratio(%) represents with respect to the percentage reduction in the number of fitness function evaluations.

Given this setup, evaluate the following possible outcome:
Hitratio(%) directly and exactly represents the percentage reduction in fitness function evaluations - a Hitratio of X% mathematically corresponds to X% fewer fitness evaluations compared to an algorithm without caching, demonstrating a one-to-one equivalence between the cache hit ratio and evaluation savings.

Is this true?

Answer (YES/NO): YES